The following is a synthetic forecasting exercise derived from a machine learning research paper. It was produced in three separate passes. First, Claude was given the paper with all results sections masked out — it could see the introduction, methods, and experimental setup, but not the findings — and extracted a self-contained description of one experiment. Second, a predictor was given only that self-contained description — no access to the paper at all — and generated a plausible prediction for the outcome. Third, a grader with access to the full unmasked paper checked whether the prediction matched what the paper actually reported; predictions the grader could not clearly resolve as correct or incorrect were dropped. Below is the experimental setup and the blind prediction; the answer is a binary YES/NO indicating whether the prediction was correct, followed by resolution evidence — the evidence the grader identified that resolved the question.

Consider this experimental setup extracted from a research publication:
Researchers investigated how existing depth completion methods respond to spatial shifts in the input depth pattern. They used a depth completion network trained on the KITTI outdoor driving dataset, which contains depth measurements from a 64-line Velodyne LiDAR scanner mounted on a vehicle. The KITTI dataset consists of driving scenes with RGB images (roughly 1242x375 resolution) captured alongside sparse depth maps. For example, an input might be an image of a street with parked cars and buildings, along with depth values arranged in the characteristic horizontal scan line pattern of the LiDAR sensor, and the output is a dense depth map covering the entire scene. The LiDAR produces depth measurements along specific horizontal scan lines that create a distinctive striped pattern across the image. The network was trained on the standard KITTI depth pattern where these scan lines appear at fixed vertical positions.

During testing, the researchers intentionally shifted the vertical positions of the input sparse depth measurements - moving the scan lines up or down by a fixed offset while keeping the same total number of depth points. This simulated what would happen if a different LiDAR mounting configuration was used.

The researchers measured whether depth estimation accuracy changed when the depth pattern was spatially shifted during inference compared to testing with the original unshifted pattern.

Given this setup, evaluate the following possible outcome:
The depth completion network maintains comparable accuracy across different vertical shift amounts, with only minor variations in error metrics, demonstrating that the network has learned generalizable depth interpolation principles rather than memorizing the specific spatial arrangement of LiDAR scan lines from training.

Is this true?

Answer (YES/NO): NO